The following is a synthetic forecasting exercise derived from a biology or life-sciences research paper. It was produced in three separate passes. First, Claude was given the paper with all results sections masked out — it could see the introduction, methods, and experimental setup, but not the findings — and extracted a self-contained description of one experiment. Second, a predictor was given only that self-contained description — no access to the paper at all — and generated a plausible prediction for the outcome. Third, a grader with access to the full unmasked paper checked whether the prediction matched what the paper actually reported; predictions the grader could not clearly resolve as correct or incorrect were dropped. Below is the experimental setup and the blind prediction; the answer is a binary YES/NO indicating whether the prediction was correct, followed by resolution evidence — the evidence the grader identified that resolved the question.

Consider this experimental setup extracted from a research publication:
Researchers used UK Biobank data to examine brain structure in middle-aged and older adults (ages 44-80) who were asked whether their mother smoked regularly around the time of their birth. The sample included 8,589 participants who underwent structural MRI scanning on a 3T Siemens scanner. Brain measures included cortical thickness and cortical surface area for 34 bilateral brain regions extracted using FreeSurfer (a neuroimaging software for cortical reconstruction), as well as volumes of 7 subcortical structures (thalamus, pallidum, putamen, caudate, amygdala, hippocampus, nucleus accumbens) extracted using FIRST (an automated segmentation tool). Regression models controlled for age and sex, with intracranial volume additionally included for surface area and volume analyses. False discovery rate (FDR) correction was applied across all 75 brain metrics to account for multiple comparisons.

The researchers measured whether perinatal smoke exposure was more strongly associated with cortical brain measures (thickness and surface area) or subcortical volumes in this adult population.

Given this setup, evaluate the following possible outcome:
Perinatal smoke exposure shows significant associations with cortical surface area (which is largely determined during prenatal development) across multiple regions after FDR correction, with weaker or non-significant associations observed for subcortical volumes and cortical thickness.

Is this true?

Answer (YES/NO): YES